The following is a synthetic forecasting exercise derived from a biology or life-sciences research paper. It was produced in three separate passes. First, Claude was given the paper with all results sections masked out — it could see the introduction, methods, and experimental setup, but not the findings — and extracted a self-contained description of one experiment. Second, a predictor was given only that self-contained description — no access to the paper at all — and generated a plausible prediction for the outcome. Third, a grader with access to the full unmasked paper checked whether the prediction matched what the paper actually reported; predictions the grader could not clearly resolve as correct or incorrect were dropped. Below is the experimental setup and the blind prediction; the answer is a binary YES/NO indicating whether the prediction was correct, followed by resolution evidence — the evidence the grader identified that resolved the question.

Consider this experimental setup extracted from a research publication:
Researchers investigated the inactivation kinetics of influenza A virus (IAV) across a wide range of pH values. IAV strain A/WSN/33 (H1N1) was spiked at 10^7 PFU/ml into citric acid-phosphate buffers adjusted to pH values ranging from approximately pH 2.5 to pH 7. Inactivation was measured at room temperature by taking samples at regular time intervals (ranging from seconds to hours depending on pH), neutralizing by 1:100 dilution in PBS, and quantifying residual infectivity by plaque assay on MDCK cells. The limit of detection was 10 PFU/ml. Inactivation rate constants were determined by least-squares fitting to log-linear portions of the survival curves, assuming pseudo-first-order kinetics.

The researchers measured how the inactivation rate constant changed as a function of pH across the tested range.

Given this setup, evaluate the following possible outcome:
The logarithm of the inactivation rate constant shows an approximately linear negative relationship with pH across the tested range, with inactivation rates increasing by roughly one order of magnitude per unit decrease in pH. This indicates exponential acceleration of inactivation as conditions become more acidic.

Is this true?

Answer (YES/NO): NO